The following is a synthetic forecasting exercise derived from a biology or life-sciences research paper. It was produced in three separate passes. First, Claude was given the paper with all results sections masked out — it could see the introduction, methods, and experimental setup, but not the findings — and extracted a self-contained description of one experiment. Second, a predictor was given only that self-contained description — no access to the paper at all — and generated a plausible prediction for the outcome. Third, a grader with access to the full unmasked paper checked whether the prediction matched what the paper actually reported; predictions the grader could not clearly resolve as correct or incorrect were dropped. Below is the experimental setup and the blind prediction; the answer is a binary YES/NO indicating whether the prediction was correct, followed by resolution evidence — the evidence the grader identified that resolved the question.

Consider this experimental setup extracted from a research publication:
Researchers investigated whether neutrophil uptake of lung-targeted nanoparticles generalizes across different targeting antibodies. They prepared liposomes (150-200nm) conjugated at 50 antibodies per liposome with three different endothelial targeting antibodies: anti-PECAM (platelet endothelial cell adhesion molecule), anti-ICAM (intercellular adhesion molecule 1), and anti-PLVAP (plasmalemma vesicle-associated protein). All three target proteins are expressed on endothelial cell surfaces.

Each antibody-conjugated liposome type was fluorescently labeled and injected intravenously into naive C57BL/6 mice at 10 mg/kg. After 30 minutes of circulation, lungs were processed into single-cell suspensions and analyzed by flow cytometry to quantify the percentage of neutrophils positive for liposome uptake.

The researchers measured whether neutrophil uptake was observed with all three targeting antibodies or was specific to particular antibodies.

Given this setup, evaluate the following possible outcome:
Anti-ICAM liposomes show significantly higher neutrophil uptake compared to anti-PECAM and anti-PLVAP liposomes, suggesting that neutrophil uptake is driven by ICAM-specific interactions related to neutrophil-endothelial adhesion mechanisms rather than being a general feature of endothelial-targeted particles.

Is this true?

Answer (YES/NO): NO